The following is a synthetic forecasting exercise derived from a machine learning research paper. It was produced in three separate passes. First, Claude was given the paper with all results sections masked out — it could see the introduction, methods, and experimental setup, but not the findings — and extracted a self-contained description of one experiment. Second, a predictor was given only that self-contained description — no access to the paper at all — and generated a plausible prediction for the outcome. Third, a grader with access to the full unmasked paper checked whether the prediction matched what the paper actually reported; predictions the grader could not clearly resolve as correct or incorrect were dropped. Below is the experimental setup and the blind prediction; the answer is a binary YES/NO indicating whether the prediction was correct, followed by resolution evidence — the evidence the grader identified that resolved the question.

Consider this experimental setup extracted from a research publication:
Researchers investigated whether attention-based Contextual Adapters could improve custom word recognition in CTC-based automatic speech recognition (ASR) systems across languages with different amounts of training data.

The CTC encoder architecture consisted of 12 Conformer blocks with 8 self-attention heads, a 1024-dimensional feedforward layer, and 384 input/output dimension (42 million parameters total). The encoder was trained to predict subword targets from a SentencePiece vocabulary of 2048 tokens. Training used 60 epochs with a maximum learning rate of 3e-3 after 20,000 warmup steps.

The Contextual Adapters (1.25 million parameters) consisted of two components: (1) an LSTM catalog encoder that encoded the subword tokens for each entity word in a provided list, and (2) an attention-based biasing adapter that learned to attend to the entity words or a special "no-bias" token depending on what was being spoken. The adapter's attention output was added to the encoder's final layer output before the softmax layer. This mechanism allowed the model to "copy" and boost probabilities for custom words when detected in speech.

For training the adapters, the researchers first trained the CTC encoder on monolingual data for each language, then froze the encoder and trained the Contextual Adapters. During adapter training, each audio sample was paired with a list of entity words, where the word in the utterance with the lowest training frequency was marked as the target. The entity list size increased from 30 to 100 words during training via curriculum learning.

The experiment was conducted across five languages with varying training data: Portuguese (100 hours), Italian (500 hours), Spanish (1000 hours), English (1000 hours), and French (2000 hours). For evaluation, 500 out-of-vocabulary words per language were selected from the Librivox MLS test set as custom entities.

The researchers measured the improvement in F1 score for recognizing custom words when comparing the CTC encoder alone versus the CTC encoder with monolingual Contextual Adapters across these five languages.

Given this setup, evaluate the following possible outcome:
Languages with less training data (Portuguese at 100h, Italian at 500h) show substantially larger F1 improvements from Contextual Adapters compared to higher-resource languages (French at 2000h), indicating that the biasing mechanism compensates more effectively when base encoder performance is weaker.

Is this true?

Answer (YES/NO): NO